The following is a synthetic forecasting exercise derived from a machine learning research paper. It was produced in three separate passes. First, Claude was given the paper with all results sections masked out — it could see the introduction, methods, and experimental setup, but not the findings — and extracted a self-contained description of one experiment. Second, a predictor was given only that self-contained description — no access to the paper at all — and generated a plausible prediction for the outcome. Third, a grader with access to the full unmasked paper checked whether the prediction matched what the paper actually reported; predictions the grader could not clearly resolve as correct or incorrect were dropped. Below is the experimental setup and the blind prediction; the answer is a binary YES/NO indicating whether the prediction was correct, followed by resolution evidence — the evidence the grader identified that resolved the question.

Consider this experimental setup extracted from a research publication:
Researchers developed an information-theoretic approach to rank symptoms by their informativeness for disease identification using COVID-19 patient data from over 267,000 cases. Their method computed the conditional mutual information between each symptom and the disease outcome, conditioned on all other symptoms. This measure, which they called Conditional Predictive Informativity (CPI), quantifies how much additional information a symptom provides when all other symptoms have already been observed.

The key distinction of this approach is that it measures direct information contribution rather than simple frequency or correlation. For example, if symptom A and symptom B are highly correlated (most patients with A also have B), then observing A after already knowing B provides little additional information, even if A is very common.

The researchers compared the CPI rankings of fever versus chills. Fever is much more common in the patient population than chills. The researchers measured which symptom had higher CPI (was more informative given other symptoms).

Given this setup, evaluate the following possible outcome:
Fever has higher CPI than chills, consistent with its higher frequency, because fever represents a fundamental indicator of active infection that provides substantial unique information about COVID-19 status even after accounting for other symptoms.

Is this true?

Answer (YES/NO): NO